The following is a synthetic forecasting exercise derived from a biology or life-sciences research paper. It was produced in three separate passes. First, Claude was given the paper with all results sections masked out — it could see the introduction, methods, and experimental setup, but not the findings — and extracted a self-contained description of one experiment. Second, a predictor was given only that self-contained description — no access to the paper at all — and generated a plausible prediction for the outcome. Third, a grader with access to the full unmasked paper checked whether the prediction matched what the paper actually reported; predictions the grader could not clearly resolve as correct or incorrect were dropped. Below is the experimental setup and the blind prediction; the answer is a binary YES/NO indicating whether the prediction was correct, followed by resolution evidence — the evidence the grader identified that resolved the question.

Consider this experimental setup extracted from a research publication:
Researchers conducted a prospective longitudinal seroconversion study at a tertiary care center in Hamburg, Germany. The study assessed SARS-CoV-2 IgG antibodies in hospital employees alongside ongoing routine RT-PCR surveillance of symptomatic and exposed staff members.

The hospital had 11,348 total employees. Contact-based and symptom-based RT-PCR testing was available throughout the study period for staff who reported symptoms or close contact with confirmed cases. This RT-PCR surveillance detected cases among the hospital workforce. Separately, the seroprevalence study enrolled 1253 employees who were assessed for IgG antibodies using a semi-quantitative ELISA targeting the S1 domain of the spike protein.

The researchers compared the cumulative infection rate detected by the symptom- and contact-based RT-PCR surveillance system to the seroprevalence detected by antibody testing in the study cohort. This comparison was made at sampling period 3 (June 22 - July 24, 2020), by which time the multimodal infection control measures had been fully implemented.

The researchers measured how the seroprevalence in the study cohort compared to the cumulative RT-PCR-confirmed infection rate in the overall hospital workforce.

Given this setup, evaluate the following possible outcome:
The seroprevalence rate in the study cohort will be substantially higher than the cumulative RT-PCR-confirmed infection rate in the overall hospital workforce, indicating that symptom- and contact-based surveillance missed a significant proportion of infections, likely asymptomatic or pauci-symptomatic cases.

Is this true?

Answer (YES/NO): YES